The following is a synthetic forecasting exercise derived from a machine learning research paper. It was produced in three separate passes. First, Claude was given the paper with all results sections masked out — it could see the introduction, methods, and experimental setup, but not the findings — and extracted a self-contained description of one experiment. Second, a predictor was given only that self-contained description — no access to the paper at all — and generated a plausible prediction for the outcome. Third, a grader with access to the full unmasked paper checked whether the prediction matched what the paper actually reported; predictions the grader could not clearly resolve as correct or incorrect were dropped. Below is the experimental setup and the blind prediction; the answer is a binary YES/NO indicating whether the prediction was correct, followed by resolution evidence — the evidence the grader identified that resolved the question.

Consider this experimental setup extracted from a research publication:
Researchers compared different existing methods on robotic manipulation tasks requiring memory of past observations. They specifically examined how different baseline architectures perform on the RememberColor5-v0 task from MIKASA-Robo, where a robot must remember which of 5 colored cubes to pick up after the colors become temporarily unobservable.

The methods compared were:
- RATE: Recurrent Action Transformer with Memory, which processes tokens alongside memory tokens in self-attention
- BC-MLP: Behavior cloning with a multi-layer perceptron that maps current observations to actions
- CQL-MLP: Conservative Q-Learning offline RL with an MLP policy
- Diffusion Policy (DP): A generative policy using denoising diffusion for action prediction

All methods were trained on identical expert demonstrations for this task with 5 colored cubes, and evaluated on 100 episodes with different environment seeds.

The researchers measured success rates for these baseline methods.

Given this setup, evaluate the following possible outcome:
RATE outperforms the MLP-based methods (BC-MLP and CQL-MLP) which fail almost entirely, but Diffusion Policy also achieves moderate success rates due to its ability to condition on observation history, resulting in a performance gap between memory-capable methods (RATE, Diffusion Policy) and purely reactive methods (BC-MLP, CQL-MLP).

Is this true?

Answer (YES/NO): NO